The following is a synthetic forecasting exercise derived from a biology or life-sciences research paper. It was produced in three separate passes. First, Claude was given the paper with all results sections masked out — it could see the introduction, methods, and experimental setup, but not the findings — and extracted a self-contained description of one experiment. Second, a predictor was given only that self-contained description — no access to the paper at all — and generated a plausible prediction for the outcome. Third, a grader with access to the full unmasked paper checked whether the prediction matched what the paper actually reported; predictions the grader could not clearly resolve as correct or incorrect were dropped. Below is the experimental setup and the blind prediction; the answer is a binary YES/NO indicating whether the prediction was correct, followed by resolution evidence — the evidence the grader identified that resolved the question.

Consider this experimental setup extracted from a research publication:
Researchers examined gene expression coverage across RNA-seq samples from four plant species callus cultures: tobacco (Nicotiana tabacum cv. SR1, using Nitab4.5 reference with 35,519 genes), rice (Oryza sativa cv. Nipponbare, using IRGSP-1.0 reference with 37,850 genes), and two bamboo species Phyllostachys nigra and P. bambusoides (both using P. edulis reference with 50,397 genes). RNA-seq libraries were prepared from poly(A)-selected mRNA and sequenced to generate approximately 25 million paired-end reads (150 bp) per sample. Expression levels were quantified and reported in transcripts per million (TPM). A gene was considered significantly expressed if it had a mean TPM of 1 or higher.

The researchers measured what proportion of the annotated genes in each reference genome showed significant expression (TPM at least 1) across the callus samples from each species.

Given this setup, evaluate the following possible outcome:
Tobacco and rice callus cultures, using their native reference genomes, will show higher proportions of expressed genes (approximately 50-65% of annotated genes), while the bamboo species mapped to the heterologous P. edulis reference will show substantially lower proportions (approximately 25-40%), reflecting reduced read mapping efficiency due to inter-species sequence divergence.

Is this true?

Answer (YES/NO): NO